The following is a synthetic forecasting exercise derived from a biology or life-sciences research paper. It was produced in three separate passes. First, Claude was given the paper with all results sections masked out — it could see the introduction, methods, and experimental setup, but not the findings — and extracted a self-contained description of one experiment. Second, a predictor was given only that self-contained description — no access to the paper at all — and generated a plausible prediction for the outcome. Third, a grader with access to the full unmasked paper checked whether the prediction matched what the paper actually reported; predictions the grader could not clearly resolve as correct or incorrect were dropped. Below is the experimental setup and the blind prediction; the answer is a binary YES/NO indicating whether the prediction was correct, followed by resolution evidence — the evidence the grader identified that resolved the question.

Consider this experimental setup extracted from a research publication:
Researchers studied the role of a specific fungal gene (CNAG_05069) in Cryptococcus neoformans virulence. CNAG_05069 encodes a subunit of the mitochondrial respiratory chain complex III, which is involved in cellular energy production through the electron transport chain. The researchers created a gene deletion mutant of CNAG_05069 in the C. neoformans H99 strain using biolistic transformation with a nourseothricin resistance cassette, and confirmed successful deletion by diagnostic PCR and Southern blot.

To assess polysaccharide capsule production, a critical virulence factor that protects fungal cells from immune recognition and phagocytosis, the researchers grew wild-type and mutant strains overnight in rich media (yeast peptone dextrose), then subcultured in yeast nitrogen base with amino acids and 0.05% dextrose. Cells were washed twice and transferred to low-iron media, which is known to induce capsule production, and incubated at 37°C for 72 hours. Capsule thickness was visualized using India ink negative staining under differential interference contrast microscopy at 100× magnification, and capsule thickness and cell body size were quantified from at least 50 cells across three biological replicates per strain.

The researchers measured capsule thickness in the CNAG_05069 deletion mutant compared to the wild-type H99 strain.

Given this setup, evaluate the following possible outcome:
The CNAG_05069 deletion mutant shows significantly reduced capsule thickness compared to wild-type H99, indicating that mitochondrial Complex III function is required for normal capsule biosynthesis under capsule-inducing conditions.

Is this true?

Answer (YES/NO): YES